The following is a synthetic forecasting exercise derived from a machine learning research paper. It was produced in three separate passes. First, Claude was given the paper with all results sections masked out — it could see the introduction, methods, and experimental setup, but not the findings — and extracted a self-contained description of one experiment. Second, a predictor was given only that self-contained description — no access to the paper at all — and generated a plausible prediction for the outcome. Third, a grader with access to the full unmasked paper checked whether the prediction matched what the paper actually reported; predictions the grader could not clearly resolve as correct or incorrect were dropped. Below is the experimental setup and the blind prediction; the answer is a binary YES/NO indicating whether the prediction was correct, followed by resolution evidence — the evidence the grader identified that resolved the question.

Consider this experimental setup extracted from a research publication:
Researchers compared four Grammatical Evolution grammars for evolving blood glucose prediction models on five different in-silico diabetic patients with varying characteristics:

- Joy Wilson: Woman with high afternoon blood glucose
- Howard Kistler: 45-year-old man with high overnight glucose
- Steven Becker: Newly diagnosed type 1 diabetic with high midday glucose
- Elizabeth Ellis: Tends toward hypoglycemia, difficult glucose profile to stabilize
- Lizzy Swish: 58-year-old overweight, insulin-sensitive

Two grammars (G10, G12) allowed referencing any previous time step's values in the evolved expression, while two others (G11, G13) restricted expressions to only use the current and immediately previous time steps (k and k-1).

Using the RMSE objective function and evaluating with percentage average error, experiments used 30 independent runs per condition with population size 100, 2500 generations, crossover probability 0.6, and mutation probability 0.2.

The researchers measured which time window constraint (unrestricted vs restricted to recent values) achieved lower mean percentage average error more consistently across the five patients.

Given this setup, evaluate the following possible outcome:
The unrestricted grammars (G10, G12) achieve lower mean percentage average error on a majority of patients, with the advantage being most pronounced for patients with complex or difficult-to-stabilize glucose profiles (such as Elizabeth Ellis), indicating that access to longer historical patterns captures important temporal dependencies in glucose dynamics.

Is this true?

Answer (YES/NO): NO